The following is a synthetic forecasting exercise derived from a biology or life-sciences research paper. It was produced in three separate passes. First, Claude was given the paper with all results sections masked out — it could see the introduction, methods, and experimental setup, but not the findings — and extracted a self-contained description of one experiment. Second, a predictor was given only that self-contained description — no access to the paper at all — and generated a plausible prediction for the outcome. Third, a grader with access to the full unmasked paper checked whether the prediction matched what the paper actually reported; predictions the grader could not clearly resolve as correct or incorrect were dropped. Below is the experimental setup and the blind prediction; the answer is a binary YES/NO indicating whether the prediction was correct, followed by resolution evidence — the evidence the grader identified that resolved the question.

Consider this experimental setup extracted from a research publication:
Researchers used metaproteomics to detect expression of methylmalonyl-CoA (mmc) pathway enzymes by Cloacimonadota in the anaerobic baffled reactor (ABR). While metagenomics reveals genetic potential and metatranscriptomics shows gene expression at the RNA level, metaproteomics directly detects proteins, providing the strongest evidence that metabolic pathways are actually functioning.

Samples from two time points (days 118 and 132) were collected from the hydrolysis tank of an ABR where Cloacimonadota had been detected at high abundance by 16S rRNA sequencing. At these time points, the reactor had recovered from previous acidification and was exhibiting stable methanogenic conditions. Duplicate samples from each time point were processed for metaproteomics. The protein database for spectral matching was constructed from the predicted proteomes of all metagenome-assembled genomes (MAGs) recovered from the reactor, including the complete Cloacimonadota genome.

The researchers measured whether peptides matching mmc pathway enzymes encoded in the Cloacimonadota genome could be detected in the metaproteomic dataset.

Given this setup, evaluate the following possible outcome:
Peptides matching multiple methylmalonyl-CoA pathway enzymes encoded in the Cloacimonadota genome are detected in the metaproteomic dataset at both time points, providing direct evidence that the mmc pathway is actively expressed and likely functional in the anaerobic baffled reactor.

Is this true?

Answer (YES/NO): YES